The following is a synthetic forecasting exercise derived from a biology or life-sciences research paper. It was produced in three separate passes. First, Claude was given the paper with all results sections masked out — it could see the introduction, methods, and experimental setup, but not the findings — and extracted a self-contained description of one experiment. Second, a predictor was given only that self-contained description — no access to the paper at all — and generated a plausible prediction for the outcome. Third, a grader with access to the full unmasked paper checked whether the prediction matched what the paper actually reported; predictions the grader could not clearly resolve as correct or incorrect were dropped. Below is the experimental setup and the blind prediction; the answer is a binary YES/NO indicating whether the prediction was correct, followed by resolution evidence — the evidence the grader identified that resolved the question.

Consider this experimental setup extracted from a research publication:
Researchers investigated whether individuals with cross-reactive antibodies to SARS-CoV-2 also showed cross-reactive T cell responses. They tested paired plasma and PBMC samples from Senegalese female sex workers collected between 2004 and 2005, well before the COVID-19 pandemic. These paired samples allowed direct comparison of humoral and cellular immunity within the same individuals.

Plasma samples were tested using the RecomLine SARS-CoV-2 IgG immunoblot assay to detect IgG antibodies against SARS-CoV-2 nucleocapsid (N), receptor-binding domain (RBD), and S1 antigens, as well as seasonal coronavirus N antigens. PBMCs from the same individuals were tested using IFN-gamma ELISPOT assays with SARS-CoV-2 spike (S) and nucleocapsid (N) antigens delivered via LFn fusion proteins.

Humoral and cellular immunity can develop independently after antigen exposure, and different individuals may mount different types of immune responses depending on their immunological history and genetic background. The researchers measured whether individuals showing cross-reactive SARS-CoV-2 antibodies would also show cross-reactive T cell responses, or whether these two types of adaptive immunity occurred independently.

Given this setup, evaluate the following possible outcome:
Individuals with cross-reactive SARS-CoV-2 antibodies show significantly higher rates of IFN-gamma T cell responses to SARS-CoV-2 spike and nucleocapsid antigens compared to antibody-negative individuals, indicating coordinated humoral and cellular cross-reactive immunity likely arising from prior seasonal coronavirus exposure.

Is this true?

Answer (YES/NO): YES